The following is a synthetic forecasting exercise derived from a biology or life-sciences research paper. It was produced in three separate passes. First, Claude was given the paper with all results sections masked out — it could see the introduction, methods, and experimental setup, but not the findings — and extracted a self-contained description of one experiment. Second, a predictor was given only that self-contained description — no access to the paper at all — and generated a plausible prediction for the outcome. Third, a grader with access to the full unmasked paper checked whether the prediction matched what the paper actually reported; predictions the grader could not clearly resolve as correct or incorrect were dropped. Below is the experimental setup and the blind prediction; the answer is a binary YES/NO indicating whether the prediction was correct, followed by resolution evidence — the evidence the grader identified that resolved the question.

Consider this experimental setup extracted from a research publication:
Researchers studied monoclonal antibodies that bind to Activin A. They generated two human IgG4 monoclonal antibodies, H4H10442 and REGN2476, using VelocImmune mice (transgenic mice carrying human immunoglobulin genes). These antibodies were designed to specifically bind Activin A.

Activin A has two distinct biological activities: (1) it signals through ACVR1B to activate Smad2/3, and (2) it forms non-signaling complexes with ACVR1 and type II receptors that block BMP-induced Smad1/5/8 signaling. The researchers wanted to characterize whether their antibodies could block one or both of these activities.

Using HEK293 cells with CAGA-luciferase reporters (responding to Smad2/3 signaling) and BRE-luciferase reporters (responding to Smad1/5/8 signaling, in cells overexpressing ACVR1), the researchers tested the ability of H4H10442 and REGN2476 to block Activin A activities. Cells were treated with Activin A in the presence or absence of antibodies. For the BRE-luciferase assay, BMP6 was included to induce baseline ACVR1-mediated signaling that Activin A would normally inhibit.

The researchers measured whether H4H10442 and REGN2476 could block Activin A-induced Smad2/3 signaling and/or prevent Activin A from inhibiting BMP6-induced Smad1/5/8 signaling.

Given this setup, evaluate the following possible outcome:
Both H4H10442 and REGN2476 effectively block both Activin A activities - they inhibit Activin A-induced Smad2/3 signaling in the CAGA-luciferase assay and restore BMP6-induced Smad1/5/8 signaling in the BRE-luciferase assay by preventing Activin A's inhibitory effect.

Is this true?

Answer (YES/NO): NO